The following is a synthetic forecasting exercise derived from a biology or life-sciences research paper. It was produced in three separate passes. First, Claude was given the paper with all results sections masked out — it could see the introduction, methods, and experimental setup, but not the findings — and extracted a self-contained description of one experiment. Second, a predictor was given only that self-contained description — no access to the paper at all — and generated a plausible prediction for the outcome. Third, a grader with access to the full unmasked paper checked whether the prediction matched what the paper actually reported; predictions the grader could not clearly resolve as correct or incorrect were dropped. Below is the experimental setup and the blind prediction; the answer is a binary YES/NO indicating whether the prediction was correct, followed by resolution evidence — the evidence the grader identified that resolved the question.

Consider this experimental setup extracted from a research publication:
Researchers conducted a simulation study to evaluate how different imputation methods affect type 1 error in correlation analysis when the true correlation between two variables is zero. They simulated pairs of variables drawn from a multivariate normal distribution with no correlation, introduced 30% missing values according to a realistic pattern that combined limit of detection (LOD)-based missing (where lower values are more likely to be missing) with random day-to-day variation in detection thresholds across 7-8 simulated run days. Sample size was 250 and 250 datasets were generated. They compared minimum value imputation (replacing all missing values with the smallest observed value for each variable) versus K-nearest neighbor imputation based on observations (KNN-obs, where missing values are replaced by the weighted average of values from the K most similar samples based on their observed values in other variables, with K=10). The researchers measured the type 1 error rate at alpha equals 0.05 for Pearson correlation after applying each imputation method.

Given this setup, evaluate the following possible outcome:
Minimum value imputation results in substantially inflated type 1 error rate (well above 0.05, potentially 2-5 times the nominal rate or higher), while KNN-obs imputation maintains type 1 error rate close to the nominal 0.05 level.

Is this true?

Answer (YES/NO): NO